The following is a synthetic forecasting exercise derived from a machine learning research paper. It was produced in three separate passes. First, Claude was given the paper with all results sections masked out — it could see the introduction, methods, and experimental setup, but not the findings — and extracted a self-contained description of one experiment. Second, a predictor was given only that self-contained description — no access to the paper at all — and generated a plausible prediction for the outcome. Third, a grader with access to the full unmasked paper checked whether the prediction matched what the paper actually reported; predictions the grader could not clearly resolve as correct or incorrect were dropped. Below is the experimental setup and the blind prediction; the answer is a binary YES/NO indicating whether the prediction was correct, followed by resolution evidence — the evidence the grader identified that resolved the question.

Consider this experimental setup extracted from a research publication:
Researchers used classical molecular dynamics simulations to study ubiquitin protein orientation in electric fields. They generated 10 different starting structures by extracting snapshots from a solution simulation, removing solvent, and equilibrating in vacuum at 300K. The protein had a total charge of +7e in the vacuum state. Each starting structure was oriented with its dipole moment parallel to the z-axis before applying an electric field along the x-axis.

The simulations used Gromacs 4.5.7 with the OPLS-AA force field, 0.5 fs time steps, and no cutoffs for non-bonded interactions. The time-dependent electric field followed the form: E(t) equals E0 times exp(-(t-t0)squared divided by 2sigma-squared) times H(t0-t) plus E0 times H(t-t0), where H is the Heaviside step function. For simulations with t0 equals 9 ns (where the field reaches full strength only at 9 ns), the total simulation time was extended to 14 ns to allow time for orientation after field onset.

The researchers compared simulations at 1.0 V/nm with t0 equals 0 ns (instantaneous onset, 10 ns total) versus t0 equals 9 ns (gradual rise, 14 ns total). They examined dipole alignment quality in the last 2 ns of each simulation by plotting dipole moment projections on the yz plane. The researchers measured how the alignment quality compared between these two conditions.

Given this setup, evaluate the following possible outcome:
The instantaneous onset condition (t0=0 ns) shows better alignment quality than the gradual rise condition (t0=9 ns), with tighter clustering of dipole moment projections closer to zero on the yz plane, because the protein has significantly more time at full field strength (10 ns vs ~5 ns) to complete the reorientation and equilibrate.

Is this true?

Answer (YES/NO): NO